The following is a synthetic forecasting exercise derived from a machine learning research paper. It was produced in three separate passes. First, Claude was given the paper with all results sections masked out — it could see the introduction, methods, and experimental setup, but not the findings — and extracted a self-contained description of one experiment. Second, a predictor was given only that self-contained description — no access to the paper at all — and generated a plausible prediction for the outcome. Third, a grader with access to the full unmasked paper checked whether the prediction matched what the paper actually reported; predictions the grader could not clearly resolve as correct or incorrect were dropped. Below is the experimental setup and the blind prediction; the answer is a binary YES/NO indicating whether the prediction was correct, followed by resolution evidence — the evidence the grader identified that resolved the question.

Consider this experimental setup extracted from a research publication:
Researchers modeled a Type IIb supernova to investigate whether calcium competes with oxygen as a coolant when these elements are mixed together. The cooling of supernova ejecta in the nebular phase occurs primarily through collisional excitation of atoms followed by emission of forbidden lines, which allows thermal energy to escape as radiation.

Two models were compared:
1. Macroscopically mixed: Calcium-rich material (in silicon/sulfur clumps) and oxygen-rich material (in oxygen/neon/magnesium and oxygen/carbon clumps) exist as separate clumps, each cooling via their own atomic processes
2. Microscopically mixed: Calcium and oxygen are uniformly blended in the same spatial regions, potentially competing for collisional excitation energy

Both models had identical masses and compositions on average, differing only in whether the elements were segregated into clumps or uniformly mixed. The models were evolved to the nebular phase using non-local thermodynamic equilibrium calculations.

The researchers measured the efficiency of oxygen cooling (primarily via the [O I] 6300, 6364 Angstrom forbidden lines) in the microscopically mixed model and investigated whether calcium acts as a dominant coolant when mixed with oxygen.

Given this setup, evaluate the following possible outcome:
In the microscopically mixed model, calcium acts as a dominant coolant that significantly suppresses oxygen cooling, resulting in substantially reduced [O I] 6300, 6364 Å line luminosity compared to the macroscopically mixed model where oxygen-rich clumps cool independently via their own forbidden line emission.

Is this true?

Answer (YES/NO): YES